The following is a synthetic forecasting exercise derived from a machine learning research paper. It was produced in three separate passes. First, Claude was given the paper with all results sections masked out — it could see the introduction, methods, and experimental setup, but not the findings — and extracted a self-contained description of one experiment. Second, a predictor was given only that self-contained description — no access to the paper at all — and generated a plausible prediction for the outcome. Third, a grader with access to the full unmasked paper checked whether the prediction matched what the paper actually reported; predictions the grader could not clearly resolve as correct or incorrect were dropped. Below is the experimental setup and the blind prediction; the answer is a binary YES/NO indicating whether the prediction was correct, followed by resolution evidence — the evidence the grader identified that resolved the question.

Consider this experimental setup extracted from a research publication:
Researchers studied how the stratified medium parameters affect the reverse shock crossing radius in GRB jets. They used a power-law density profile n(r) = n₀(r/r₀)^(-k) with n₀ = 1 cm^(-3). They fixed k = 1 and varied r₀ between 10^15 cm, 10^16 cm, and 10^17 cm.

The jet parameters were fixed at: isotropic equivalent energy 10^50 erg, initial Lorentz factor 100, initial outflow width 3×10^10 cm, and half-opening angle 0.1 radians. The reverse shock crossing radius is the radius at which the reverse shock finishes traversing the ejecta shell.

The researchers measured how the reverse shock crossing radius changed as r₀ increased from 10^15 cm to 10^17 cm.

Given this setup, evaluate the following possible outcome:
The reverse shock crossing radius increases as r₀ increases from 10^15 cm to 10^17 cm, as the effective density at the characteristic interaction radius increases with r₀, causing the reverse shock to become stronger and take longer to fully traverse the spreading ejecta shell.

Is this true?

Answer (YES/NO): NO